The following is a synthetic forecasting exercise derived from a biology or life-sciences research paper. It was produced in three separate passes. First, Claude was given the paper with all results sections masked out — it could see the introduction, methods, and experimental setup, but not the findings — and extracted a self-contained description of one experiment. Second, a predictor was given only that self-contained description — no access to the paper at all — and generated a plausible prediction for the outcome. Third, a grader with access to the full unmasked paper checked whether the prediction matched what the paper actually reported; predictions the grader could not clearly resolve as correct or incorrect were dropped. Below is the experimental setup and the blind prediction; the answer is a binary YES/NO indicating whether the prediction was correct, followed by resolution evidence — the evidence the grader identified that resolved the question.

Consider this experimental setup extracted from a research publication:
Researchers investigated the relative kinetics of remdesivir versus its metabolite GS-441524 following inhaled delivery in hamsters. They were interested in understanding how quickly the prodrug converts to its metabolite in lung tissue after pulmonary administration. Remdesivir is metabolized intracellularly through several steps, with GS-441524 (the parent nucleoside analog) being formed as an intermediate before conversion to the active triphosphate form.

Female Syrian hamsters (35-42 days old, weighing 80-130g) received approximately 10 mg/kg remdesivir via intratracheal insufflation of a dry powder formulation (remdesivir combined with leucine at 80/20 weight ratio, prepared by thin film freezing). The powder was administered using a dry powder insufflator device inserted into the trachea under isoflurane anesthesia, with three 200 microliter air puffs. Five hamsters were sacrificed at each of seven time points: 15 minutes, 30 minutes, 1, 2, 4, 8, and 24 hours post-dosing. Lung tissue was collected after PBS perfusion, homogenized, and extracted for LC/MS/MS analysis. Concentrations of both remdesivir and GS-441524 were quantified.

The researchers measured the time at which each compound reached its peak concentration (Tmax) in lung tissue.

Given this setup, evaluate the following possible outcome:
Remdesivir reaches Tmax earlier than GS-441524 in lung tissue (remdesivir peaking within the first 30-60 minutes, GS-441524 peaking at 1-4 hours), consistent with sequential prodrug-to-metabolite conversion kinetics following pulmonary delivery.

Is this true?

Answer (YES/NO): NO